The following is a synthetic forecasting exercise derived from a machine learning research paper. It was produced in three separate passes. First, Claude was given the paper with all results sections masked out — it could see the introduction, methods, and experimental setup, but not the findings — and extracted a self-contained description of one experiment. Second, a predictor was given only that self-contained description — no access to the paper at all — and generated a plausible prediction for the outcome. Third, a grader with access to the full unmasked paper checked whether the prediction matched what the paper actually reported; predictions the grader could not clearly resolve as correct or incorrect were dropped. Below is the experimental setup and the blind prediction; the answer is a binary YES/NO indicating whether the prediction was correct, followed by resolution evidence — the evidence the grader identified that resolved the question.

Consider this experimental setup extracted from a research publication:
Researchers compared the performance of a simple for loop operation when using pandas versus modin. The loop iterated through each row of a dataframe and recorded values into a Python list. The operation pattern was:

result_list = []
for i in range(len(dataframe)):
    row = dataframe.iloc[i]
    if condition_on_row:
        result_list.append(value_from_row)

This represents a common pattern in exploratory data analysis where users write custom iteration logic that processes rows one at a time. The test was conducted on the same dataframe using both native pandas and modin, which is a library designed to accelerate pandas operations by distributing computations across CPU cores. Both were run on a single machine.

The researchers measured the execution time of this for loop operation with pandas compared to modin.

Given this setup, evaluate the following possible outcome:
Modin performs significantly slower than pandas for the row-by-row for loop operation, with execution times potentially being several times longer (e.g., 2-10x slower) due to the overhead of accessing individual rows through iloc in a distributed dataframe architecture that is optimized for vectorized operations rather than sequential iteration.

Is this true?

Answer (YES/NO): NO